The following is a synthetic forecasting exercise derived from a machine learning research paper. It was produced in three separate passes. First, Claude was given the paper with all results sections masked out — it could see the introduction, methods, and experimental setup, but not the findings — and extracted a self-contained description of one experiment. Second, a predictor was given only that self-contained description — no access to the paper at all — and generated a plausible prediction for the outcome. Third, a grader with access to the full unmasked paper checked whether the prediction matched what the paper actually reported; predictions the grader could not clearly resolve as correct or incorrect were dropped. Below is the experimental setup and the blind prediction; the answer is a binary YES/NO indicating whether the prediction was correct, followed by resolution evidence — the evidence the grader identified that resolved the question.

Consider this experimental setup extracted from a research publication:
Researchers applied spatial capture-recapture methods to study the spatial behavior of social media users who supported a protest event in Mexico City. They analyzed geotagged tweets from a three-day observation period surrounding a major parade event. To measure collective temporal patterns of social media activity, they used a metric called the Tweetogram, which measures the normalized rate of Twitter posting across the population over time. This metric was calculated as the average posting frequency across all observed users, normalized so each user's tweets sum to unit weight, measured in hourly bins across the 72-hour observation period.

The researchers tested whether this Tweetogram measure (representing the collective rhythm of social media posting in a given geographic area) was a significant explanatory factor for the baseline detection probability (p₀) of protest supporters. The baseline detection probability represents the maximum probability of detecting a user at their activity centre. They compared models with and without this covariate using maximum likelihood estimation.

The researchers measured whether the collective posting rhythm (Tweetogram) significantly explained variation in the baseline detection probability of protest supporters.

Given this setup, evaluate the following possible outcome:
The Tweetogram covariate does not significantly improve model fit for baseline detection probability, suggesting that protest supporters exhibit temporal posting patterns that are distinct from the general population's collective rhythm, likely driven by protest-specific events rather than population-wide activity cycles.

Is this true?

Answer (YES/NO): NO